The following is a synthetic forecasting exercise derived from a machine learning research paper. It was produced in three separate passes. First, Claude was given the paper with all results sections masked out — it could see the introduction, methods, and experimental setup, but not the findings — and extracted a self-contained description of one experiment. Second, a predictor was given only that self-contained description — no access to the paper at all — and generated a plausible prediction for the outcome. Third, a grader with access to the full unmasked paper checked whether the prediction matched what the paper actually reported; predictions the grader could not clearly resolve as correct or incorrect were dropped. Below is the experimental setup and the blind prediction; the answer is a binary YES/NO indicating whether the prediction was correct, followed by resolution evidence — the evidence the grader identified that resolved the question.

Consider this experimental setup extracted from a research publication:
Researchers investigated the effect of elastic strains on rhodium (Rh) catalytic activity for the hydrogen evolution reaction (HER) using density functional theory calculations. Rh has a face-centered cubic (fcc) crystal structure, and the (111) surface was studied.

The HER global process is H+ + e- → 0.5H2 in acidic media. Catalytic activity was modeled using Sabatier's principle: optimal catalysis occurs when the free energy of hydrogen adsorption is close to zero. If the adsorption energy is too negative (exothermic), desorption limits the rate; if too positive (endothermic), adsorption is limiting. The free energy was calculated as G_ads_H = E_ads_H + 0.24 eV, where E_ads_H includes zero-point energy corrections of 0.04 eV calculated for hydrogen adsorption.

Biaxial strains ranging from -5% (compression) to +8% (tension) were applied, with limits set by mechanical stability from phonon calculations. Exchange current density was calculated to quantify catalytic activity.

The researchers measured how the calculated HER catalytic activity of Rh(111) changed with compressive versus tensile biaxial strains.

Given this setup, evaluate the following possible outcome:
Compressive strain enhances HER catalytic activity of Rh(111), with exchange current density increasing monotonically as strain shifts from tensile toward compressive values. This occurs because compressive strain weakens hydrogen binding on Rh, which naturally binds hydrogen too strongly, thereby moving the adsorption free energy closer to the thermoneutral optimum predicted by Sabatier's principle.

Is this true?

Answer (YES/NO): YES